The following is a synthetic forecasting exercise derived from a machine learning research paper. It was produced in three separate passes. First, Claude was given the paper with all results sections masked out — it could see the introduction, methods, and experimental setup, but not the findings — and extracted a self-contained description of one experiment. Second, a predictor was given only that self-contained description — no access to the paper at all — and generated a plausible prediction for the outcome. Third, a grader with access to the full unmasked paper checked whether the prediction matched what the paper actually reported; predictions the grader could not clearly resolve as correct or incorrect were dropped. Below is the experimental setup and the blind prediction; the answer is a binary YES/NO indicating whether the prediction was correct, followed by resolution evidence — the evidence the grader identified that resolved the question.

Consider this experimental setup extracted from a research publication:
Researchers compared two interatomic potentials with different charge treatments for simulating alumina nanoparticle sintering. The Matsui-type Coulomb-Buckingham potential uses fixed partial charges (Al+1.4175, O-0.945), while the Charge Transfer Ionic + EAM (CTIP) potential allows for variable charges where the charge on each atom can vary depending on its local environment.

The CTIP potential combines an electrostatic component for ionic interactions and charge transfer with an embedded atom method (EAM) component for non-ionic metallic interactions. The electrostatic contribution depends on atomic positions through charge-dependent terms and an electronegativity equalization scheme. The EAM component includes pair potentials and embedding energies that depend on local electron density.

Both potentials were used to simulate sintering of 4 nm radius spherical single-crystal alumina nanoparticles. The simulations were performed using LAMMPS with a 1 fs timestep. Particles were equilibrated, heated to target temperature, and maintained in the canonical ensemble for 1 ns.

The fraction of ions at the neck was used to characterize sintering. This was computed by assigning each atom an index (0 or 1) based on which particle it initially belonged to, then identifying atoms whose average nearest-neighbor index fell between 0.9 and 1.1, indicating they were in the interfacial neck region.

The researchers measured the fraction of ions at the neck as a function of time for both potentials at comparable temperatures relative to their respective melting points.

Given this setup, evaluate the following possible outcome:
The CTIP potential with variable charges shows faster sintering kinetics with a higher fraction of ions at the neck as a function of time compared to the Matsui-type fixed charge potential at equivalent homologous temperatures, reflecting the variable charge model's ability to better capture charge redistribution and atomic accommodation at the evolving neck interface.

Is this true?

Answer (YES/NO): YES